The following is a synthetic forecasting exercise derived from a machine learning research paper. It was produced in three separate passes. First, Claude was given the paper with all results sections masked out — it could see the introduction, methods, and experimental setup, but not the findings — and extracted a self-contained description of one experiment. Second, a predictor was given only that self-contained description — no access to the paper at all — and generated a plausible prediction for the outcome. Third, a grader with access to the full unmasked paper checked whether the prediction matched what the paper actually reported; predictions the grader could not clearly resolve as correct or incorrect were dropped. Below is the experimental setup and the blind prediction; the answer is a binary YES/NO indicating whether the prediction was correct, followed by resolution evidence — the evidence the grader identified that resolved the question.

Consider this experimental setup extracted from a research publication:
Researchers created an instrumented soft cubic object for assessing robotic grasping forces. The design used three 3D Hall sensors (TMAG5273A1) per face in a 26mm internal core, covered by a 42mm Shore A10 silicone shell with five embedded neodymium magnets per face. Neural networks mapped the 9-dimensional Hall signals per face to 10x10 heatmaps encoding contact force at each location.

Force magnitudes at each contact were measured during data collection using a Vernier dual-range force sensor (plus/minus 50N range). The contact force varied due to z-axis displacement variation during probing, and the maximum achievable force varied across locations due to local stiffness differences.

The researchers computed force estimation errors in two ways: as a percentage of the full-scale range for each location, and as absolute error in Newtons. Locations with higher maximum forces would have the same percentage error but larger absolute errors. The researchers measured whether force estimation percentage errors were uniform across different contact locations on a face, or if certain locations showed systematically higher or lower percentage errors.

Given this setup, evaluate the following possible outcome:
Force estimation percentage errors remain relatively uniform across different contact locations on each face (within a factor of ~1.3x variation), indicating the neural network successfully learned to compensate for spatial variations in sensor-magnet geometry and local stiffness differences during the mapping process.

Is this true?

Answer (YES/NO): NO